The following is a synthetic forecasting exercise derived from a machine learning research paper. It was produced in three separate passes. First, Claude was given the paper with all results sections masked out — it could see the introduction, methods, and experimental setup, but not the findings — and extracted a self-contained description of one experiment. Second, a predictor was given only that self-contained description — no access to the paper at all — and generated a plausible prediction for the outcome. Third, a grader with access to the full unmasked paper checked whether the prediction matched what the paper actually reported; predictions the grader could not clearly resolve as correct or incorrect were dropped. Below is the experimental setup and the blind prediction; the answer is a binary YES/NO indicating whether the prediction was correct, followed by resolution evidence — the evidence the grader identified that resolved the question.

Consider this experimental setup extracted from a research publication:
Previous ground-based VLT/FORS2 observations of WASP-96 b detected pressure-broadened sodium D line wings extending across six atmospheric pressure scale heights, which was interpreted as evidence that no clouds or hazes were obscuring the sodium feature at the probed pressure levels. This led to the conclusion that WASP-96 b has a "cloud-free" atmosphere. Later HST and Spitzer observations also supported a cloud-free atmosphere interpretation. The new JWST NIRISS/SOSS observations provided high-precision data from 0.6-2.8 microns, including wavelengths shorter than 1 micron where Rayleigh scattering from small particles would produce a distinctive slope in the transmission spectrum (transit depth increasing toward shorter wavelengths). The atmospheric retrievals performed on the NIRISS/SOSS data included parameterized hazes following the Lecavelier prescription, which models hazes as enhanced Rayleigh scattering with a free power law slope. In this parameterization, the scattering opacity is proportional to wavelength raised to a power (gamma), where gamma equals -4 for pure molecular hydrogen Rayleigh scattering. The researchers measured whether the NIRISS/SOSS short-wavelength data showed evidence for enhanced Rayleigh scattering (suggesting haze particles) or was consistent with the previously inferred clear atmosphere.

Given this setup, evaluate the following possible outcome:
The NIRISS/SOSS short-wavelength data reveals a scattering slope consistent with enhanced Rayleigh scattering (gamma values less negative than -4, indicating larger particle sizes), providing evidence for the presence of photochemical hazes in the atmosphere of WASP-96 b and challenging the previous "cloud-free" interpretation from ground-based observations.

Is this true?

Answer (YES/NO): NO